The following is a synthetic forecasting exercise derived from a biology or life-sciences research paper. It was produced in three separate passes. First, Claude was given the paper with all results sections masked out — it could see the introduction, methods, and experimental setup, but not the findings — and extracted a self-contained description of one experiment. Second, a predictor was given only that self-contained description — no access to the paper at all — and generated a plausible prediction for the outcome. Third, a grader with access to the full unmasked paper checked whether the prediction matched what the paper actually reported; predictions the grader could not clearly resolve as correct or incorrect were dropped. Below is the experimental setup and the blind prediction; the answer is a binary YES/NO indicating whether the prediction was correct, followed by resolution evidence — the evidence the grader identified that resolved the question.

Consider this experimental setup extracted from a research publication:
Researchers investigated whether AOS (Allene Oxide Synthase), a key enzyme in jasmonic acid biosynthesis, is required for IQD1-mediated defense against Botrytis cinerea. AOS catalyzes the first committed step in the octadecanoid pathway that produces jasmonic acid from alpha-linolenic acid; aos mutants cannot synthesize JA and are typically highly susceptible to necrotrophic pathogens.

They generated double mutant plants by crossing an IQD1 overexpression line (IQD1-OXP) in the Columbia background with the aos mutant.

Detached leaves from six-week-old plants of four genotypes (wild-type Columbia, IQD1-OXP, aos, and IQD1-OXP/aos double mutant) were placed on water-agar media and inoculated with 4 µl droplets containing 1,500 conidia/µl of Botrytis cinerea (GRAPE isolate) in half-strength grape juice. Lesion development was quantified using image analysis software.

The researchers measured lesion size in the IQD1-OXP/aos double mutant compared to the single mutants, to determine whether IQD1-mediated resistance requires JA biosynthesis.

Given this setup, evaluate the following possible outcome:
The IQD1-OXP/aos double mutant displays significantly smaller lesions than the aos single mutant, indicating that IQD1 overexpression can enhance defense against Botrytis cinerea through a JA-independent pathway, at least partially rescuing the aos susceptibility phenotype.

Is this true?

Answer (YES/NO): NO